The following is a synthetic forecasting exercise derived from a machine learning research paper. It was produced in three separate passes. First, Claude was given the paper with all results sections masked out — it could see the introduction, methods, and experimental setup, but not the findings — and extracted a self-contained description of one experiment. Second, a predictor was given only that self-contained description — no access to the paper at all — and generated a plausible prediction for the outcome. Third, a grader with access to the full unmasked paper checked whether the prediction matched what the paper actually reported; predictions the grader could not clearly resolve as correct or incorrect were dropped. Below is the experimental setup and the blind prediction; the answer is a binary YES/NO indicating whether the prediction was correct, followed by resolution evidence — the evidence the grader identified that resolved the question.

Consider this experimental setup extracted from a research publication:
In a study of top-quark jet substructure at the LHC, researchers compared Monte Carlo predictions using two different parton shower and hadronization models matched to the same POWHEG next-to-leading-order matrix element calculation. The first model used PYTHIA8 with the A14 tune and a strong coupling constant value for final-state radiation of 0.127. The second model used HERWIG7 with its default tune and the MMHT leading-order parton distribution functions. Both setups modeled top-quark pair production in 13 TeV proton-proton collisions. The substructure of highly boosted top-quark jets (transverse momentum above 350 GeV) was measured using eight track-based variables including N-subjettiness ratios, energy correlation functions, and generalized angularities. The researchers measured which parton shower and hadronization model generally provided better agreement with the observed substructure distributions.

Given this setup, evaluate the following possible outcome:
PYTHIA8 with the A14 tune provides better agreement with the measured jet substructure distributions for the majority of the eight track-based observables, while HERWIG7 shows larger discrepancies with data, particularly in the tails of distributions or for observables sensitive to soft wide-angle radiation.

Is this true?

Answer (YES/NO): NO